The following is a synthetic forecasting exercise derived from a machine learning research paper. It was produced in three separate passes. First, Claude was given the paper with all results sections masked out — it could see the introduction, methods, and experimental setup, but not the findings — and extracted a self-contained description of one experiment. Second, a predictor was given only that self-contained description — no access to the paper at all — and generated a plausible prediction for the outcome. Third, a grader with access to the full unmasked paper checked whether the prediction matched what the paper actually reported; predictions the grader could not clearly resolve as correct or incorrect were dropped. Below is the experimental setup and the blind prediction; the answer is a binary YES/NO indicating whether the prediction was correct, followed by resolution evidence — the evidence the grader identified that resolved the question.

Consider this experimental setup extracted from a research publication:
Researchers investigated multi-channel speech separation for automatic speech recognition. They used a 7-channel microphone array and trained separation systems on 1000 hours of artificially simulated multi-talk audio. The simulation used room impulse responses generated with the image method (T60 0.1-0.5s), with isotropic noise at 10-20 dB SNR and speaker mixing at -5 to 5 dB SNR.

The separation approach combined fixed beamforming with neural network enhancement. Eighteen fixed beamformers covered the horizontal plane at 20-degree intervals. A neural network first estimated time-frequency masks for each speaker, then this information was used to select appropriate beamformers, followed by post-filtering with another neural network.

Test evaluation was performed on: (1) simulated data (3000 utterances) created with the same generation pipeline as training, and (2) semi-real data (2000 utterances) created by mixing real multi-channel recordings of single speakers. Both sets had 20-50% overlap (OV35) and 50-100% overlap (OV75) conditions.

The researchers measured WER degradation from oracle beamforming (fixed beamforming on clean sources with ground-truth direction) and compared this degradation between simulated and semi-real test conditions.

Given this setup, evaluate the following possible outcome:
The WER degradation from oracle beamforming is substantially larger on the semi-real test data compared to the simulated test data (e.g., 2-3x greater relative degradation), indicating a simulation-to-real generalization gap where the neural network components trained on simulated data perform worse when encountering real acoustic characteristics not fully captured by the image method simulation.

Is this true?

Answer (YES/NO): NO